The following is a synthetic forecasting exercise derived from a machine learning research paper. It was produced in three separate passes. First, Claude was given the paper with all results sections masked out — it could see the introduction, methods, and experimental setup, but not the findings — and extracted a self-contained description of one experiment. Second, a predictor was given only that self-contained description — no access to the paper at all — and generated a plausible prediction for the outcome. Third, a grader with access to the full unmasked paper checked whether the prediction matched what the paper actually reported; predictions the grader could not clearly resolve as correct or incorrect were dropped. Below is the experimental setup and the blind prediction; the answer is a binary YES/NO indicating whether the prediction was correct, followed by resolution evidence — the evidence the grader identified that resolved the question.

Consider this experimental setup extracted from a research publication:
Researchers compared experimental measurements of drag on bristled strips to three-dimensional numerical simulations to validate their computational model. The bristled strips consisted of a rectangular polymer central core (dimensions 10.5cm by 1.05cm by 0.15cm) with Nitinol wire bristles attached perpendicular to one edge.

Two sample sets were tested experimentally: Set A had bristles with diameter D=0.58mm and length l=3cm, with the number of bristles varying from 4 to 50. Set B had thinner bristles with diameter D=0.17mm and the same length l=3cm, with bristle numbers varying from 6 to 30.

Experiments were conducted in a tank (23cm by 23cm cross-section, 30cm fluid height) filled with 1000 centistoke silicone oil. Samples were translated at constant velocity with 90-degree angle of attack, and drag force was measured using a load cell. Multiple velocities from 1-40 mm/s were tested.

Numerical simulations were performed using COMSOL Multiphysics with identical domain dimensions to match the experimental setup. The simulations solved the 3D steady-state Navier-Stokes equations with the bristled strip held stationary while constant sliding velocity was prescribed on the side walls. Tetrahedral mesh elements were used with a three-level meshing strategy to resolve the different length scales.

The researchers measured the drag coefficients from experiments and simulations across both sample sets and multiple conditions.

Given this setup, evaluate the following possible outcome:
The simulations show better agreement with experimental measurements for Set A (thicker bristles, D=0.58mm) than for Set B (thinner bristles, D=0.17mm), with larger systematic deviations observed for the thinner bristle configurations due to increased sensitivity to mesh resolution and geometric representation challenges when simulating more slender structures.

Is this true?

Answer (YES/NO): NO